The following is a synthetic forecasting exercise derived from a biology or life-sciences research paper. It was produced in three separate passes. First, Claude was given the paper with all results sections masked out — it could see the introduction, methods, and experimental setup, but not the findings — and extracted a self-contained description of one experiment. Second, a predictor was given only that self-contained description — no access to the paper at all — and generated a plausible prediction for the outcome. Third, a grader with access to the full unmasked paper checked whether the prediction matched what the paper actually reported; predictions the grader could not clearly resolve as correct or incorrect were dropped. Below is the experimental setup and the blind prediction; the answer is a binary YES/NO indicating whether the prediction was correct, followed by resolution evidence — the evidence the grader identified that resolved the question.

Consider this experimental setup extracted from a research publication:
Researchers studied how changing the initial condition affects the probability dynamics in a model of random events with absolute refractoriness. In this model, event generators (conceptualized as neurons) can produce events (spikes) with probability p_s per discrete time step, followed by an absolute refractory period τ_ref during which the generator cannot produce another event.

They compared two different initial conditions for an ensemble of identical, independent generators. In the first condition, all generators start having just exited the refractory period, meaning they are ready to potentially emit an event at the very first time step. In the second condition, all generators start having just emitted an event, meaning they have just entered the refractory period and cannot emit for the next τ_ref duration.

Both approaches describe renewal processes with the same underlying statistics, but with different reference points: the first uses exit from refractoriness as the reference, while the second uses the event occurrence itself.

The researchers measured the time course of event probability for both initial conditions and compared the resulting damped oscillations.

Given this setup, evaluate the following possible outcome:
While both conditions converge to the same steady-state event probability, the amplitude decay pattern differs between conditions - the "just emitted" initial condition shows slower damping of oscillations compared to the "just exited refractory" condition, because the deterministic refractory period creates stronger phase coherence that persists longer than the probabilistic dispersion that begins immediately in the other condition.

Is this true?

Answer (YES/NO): NO